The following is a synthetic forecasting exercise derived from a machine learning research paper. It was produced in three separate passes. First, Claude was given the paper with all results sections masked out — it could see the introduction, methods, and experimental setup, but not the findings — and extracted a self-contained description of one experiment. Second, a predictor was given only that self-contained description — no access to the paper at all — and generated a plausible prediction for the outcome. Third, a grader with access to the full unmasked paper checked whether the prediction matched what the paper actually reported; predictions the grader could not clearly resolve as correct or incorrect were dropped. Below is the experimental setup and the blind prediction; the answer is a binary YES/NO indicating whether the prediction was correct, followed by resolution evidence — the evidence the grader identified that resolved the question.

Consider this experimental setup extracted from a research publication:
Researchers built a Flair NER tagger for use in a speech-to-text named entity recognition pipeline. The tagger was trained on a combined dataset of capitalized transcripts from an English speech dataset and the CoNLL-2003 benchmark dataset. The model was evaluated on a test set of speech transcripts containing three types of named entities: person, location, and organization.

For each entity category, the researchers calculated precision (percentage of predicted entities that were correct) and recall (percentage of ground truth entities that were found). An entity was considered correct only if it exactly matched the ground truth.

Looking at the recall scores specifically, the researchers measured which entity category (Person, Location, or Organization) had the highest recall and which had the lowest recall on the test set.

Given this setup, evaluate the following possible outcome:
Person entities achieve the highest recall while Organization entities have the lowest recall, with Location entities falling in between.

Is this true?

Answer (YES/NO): YES